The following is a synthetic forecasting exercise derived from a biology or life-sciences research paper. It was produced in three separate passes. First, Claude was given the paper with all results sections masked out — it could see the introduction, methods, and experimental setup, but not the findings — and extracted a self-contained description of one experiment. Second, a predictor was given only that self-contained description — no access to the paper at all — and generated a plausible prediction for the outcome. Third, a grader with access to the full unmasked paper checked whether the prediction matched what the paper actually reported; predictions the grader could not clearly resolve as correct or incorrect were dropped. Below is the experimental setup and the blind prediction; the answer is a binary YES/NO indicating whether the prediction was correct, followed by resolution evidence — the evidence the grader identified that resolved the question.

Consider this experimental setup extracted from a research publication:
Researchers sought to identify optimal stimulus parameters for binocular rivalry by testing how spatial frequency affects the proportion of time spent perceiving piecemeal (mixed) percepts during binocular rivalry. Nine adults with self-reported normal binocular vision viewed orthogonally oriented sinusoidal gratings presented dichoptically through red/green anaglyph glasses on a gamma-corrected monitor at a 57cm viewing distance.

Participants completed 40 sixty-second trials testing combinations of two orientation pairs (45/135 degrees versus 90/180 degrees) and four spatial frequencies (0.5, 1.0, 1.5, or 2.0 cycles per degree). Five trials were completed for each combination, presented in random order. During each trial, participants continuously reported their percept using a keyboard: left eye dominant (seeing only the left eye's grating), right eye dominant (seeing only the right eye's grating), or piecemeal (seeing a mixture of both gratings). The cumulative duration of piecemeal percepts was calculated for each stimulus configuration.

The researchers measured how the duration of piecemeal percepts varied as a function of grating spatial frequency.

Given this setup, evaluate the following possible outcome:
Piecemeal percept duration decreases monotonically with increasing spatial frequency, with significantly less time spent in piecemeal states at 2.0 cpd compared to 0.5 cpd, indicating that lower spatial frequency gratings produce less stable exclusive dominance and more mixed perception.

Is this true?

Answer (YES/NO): NO